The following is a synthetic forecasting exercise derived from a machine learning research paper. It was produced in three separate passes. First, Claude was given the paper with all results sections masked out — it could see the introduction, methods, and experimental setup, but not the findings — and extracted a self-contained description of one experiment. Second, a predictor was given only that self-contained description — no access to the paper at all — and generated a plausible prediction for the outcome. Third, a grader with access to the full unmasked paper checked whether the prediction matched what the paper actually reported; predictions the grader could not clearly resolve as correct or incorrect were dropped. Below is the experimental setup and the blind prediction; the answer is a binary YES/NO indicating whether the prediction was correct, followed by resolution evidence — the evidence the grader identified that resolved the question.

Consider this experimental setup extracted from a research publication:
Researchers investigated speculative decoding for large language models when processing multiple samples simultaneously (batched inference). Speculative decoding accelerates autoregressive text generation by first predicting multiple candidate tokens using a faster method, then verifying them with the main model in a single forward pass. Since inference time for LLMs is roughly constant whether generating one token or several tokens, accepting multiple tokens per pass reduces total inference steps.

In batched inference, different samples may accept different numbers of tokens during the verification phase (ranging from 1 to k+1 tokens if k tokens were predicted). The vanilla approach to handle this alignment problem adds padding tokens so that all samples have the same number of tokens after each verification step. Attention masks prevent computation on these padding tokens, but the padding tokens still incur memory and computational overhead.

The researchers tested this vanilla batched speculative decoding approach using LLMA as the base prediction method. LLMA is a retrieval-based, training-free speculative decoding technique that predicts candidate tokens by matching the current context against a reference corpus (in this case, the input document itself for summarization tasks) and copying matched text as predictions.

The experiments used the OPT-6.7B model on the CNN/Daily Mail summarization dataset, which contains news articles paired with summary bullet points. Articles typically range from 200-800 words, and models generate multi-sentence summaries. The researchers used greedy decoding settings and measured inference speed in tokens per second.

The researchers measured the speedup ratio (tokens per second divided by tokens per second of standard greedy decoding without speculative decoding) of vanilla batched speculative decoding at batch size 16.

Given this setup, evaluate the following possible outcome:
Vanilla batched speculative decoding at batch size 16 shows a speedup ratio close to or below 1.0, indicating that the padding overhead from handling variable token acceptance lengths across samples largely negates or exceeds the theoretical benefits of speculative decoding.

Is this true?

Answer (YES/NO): YES